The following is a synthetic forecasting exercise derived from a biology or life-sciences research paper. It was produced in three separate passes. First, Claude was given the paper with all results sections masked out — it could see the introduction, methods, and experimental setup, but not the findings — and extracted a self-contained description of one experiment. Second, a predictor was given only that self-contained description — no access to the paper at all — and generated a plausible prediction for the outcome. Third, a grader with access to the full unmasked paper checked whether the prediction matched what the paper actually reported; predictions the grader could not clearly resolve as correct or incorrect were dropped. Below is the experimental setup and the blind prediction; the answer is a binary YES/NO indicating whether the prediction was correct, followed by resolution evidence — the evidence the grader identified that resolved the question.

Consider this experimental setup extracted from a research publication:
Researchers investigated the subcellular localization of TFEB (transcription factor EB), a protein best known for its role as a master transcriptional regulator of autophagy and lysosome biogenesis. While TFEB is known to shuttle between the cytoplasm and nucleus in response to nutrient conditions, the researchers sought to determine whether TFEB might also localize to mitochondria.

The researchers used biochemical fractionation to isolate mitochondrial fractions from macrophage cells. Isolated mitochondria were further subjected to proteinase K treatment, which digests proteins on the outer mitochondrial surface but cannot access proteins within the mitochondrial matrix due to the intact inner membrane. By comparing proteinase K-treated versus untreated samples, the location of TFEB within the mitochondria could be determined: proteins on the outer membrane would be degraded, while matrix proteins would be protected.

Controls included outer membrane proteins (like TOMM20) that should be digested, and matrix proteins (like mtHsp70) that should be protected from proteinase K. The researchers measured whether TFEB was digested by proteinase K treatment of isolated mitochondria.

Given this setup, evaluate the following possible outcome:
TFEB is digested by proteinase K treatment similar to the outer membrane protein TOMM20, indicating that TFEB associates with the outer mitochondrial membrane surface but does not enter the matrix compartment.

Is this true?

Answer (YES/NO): NO